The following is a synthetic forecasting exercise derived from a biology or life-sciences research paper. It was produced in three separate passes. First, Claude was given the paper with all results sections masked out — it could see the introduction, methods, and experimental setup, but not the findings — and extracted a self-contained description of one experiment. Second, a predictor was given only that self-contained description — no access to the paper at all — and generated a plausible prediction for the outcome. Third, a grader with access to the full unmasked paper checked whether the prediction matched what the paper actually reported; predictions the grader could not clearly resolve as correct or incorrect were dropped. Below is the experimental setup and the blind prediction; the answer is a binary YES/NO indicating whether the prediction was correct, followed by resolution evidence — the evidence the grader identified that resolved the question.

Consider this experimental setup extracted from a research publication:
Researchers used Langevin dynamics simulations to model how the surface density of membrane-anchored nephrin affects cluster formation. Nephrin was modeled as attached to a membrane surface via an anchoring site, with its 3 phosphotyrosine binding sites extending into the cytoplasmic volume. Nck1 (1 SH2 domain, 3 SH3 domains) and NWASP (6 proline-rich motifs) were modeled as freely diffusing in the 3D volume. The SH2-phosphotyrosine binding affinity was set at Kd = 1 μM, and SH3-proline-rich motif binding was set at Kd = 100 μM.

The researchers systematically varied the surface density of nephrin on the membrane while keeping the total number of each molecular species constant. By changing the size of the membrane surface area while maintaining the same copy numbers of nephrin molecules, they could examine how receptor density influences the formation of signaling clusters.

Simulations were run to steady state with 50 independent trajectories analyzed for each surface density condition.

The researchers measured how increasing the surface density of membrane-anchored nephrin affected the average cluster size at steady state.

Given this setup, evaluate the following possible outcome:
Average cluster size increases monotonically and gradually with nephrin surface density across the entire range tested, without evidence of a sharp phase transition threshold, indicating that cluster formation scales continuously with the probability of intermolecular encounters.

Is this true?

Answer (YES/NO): YES